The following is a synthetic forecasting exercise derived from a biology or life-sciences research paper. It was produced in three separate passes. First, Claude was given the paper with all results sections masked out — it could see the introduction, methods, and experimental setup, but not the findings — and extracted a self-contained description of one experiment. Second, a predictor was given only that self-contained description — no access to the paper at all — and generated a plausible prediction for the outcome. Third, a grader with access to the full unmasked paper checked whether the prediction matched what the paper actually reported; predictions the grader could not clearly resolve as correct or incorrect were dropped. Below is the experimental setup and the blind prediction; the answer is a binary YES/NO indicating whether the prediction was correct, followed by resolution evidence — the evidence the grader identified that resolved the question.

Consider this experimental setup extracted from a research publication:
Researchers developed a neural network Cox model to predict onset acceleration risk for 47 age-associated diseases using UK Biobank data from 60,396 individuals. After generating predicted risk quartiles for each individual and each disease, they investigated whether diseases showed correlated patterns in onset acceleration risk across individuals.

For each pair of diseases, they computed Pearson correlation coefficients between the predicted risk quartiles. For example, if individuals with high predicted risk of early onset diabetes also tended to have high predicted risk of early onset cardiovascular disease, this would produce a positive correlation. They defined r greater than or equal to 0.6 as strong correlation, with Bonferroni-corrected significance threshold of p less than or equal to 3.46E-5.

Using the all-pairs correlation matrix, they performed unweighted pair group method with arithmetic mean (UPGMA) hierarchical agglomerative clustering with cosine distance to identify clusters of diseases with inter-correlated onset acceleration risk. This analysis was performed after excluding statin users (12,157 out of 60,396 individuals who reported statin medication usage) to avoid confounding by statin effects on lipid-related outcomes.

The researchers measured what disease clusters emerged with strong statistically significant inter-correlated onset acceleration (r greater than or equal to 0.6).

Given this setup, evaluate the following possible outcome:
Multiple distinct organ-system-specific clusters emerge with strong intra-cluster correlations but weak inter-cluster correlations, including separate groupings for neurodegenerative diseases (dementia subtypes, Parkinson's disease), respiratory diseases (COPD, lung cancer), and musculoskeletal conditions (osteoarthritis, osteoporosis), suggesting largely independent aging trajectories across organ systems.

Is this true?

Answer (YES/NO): NO